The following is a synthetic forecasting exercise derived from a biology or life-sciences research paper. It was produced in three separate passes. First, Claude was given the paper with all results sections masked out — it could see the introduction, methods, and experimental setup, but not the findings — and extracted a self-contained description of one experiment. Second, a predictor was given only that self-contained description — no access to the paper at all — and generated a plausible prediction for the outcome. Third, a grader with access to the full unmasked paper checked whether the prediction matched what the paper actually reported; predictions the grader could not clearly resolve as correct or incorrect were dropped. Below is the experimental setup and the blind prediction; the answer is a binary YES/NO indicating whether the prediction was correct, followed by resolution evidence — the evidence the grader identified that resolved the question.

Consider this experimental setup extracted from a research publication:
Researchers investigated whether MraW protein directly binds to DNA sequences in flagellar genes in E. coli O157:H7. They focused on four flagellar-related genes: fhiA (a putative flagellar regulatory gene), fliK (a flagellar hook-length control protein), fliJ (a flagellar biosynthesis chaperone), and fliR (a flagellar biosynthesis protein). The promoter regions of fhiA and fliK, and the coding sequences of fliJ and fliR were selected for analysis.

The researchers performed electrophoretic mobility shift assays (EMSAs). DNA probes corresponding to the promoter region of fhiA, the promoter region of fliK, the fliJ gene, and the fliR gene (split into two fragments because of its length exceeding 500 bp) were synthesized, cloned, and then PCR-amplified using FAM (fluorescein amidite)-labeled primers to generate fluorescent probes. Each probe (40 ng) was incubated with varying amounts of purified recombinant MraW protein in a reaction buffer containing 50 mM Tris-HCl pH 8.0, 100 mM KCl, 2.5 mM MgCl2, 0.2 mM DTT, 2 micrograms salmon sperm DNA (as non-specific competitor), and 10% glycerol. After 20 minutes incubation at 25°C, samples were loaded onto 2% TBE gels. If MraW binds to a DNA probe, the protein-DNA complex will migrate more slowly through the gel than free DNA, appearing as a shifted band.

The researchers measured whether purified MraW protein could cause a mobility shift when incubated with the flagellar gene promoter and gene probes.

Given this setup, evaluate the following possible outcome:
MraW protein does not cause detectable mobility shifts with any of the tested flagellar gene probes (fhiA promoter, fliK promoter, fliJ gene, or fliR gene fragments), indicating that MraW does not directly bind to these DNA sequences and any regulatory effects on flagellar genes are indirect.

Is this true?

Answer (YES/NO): NO